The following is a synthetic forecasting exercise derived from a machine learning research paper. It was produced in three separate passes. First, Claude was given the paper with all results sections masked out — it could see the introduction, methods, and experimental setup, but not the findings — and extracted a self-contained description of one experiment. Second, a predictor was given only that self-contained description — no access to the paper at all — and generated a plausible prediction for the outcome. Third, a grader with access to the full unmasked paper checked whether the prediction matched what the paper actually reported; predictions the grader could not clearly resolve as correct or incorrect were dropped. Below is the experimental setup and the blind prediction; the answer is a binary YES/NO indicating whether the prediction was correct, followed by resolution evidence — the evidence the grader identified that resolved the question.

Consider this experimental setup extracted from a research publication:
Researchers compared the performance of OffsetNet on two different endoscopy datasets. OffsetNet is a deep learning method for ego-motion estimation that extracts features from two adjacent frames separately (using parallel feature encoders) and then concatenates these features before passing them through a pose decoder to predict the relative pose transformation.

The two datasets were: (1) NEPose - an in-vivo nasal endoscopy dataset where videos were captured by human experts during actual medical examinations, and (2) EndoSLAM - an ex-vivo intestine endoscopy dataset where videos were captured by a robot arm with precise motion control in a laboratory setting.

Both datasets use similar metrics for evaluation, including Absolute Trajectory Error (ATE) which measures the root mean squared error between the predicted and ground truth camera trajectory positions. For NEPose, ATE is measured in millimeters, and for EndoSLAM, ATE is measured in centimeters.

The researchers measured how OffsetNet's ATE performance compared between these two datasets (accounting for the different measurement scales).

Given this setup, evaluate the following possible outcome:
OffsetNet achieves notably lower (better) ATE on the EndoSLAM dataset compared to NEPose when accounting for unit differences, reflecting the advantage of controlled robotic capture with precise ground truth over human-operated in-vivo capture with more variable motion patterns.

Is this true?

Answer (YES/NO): NO